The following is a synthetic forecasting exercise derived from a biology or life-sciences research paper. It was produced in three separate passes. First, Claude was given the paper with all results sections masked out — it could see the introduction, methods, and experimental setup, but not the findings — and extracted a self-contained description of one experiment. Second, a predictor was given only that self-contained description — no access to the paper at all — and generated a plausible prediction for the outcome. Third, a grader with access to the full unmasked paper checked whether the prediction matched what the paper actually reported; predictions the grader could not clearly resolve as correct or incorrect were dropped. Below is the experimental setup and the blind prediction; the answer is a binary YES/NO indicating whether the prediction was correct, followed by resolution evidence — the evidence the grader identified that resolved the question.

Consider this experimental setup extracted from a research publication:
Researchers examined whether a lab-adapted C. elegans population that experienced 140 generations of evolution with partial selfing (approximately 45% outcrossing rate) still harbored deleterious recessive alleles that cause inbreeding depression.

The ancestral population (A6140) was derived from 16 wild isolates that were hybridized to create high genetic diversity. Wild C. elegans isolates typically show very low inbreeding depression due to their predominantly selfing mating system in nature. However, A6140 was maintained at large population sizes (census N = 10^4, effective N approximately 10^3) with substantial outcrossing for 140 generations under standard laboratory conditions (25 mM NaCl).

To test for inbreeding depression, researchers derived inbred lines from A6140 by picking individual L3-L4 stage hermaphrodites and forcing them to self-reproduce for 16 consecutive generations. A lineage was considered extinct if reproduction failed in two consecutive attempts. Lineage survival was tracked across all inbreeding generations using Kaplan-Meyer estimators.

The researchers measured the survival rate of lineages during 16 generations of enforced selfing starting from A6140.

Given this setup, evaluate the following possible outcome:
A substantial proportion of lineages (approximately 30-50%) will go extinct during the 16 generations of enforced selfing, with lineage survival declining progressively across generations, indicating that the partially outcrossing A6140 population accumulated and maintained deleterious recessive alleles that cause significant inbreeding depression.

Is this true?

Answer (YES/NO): YES